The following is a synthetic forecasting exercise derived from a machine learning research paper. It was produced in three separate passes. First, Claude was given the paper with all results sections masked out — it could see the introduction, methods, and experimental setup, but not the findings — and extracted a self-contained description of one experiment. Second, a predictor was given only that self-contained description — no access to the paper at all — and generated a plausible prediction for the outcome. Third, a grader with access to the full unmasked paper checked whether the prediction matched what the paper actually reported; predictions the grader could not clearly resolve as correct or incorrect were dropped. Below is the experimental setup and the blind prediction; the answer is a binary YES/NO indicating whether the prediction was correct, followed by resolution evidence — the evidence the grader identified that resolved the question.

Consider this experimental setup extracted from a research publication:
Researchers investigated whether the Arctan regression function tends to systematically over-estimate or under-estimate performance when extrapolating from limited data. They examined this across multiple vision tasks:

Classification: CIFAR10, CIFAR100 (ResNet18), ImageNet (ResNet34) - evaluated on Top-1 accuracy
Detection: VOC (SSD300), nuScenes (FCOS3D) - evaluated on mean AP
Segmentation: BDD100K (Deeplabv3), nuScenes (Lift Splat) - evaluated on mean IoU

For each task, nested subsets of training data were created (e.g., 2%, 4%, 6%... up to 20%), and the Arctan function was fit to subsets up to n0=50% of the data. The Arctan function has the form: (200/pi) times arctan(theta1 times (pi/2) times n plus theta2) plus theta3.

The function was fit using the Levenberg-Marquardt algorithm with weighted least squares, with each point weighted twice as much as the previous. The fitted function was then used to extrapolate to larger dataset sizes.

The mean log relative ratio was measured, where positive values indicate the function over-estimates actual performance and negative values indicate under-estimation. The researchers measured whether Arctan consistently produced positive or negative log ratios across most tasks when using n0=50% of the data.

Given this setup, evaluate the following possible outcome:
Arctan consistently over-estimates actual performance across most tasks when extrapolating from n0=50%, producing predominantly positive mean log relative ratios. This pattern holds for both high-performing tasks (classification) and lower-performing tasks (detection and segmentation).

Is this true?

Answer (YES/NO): NO